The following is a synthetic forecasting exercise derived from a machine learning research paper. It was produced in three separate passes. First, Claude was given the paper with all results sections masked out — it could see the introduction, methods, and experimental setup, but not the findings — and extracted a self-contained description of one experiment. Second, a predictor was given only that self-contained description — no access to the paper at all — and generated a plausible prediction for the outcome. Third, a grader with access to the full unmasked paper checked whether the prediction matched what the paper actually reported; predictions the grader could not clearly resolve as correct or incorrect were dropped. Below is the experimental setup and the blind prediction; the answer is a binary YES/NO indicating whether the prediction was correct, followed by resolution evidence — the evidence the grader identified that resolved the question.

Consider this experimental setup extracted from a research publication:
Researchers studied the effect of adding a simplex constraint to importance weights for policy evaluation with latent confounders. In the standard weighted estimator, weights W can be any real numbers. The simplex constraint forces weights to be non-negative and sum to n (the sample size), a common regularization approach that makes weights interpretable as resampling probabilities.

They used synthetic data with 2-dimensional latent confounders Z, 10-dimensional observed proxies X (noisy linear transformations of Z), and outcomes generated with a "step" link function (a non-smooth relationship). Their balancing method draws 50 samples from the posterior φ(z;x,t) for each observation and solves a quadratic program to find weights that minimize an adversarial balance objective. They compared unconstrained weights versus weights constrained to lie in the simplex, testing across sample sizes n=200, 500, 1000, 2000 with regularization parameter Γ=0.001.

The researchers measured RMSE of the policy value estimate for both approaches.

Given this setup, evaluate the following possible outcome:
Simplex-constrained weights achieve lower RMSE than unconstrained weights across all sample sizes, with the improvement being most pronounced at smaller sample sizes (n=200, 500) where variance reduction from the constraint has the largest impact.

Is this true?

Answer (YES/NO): NO